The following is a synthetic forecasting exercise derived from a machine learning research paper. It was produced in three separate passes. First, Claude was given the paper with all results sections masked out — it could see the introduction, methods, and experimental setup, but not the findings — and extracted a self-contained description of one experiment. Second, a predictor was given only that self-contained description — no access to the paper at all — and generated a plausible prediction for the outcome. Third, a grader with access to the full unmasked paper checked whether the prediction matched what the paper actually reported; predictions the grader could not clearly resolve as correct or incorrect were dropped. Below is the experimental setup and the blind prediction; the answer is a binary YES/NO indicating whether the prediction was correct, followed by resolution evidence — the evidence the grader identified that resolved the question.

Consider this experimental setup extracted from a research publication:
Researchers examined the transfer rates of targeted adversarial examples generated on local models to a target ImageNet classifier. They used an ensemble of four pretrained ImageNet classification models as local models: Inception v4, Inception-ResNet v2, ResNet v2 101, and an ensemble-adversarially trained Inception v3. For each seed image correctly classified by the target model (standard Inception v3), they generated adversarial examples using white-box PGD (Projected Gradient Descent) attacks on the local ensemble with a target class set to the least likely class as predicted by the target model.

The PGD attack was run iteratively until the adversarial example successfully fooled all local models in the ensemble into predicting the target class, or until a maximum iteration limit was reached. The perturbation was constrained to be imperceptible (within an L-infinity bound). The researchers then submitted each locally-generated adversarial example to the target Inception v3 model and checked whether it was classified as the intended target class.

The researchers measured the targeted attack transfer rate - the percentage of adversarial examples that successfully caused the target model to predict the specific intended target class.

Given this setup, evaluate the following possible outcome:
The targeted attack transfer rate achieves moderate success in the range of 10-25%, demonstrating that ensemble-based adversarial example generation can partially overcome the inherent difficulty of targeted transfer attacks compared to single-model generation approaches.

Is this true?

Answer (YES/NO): NO